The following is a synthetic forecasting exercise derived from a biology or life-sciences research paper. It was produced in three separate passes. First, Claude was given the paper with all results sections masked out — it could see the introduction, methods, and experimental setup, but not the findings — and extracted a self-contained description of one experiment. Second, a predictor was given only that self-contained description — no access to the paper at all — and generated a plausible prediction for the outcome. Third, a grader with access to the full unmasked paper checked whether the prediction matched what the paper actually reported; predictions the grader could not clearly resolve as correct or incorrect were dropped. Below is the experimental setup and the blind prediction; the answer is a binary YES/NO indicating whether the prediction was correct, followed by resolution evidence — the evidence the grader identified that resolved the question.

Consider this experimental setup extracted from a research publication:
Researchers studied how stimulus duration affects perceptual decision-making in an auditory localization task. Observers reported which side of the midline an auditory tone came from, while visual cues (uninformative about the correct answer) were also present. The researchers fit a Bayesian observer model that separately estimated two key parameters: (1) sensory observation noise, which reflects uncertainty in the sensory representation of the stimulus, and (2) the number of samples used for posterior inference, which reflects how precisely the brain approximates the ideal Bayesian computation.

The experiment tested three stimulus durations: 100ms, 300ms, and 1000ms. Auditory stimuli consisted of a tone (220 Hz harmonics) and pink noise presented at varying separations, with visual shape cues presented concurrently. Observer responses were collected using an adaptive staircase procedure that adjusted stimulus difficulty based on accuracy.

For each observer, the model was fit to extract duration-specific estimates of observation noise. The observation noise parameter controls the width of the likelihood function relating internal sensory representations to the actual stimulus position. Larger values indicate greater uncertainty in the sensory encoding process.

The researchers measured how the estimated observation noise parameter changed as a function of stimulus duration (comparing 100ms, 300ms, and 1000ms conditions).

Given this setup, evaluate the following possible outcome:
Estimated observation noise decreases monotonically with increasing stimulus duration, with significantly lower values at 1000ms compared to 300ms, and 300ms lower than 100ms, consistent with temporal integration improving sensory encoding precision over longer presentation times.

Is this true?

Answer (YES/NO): YES